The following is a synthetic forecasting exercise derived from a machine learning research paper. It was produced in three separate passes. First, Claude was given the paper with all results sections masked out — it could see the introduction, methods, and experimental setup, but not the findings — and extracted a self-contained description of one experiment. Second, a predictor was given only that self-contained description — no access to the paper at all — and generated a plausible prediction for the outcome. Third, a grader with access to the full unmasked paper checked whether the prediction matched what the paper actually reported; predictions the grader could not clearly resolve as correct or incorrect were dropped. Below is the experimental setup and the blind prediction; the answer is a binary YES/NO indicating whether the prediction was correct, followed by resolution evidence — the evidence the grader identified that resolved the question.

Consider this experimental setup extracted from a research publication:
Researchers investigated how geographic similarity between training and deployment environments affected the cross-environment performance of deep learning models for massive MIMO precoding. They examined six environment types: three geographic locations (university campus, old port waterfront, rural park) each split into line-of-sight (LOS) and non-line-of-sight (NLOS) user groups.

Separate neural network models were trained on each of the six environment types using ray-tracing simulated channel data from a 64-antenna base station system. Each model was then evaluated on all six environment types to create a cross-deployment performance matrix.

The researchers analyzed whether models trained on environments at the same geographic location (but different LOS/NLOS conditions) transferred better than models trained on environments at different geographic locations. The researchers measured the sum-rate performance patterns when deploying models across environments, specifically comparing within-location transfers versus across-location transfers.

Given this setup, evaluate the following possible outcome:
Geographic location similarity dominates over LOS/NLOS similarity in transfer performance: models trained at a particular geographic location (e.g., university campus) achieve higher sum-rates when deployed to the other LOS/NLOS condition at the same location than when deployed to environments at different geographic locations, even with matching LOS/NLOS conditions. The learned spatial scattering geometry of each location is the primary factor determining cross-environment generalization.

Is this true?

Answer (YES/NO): NO